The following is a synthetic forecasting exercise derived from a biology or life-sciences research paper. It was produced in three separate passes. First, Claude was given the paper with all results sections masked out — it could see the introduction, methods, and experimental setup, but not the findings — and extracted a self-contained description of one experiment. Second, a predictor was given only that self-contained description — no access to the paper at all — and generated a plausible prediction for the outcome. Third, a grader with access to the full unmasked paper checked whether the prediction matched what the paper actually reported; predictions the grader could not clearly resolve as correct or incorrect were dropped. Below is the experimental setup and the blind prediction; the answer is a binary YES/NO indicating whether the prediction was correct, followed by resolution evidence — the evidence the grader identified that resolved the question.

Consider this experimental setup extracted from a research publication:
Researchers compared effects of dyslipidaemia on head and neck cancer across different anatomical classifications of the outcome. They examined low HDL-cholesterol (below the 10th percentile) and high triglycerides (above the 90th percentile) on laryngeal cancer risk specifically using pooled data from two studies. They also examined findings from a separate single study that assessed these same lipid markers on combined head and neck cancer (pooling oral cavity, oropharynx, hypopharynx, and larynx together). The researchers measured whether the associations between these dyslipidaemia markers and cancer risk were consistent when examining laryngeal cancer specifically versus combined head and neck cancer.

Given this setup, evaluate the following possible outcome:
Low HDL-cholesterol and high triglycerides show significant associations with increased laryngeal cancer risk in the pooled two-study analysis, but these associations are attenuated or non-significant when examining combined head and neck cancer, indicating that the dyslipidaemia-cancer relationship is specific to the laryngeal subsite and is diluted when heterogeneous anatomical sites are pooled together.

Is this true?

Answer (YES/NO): YES